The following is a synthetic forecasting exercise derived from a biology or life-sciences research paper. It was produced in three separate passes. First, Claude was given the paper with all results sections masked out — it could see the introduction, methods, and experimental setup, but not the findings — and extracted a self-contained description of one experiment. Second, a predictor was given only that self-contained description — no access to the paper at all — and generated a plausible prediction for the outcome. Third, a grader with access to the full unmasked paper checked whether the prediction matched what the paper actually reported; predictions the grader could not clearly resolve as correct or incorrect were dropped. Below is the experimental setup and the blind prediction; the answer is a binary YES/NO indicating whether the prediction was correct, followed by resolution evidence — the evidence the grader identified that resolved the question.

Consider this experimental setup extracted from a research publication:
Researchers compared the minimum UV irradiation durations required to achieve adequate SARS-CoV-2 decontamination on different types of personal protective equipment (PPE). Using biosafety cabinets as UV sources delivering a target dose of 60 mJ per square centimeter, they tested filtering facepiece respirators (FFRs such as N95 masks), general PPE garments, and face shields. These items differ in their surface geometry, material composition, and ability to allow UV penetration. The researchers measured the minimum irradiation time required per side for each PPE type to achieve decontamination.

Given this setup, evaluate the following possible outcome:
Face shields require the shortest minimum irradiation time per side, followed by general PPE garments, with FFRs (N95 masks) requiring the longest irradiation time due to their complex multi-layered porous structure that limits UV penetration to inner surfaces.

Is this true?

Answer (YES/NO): YES